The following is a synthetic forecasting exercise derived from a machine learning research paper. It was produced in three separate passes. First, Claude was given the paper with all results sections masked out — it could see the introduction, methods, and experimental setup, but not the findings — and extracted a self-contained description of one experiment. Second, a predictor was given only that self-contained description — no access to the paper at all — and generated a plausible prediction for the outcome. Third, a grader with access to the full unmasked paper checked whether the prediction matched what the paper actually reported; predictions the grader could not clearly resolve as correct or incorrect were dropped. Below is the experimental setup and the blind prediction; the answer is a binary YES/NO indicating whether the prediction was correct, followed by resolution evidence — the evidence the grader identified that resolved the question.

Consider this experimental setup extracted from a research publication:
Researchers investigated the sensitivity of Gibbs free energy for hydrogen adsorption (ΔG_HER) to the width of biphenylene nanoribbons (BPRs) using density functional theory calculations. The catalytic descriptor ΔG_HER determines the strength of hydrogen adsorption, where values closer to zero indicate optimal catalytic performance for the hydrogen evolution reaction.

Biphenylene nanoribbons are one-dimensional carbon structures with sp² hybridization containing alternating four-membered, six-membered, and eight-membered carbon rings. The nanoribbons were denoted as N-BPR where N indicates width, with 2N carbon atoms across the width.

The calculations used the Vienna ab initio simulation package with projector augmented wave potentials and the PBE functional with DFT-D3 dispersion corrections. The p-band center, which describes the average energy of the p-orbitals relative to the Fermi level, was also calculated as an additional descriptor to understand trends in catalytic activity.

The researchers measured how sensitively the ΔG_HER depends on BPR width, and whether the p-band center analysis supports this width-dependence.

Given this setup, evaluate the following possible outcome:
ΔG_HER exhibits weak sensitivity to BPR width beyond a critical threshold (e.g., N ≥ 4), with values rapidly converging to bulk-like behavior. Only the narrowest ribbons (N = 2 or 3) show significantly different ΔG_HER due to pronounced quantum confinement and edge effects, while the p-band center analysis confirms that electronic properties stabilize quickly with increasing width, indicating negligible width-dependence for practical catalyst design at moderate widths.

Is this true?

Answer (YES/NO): NO